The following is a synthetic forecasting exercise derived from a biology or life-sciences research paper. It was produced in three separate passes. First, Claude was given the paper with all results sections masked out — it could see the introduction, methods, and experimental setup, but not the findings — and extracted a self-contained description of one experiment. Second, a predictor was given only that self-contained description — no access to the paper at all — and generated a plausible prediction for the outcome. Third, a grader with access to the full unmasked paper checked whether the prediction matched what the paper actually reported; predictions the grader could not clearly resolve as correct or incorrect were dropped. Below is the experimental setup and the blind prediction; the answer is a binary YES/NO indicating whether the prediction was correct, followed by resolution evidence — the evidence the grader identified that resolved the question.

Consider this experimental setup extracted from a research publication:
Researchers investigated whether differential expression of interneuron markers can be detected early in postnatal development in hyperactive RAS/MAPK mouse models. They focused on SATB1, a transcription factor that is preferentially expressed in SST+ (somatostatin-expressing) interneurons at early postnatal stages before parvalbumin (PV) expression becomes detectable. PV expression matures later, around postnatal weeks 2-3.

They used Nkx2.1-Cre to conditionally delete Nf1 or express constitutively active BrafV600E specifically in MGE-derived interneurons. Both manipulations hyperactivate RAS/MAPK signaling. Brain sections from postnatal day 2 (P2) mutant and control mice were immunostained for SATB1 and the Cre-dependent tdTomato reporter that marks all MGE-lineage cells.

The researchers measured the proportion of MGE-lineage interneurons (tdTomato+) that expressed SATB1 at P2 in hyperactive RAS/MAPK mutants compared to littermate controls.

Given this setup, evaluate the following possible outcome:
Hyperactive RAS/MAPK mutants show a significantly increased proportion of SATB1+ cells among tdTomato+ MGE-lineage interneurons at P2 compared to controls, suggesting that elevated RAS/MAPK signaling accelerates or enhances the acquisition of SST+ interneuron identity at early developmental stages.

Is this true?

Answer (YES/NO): YES